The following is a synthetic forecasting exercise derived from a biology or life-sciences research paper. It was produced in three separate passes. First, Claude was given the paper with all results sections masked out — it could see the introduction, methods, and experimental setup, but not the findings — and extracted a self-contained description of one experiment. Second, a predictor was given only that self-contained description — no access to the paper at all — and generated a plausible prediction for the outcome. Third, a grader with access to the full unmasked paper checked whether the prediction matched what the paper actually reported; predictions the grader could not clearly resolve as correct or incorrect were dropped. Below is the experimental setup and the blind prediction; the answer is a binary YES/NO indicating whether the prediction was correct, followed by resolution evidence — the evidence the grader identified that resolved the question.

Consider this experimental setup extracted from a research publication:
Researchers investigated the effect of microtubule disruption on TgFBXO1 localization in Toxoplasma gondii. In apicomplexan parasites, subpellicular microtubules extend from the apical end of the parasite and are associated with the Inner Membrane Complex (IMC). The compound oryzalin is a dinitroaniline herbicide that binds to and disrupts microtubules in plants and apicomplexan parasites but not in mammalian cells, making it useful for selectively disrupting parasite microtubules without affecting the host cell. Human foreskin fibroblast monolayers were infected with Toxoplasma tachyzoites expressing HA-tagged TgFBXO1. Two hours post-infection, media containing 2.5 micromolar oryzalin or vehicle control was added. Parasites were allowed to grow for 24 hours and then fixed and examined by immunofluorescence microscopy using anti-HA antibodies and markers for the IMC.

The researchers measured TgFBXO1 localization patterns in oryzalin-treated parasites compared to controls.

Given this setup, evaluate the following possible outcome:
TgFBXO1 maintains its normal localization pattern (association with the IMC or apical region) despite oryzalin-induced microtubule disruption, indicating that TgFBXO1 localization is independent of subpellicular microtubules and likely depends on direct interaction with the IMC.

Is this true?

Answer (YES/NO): YES